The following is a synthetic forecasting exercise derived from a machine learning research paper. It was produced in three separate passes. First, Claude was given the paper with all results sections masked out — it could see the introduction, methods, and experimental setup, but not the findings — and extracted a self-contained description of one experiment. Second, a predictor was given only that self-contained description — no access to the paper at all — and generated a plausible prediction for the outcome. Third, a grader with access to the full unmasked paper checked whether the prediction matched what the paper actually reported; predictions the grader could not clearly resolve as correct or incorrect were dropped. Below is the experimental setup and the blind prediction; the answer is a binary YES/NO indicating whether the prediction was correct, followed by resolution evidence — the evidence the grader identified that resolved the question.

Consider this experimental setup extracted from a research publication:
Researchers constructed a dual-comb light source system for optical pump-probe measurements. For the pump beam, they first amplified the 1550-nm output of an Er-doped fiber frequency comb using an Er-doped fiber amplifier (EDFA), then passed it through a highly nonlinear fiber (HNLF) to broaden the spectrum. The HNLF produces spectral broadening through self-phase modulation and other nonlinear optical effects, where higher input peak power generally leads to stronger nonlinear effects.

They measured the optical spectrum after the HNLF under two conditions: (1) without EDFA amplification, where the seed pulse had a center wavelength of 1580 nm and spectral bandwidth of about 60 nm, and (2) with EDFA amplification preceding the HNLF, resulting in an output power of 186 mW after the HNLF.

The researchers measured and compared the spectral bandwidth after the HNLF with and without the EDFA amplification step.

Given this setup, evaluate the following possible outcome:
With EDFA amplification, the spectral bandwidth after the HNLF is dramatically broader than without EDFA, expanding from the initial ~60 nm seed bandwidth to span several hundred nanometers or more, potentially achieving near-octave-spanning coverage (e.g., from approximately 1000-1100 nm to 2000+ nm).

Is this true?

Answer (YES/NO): YES